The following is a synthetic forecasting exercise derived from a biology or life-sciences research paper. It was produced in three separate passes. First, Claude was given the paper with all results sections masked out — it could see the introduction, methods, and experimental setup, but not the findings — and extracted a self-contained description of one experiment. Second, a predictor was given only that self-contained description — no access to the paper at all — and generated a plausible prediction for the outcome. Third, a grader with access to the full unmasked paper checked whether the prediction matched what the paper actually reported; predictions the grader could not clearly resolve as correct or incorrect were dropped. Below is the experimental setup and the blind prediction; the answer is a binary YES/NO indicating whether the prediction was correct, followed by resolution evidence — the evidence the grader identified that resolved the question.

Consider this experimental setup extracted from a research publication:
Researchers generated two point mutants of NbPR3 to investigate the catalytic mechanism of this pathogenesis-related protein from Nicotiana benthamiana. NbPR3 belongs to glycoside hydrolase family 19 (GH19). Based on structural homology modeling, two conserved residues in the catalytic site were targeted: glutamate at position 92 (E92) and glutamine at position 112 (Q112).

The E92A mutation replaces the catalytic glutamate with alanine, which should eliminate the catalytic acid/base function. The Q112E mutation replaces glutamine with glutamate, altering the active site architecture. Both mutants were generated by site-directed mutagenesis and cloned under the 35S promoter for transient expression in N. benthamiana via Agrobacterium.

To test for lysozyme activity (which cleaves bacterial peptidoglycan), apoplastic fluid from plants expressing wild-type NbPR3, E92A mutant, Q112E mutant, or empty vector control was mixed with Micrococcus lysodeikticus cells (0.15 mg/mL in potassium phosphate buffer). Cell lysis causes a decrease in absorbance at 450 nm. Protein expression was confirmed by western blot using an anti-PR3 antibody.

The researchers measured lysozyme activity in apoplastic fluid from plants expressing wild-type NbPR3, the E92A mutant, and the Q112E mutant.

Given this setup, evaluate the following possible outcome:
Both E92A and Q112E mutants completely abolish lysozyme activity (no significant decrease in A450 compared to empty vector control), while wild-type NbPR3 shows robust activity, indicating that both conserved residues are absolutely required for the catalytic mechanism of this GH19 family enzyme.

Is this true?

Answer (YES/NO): NO